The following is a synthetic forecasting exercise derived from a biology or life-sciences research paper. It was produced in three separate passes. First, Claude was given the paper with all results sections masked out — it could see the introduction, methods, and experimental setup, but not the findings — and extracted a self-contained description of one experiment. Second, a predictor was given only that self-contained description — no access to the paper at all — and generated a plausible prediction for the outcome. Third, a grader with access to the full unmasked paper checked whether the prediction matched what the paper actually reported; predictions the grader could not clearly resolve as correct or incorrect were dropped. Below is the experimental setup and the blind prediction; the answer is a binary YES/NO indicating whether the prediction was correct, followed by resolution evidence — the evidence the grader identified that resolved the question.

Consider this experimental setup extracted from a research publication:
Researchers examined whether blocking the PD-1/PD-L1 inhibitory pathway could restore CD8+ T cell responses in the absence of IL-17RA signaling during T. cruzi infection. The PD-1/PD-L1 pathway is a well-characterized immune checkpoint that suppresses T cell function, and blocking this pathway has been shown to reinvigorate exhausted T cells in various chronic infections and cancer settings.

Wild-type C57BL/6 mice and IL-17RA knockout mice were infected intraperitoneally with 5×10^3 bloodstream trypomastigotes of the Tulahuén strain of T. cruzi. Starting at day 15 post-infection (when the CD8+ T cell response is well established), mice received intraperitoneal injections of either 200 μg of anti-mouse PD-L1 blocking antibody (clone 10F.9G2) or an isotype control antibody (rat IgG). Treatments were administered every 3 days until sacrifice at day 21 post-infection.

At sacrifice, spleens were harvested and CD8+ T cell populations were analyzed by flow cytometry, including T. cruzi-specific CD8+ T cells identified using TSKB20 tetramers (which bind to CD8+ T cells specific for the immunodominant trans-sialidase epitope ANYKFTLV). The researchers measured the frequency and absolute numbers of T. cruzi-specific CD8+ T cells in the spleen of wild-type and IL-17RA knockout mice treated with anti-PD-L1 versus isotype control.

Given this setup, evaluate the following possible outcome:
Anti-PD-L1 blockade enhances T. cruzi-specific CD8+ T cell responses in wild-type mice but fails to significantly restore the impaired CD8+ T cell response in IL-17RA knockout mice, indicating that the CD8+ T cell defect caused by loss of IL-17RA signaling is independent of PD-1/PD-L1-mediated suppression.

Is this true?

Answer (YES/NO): NO